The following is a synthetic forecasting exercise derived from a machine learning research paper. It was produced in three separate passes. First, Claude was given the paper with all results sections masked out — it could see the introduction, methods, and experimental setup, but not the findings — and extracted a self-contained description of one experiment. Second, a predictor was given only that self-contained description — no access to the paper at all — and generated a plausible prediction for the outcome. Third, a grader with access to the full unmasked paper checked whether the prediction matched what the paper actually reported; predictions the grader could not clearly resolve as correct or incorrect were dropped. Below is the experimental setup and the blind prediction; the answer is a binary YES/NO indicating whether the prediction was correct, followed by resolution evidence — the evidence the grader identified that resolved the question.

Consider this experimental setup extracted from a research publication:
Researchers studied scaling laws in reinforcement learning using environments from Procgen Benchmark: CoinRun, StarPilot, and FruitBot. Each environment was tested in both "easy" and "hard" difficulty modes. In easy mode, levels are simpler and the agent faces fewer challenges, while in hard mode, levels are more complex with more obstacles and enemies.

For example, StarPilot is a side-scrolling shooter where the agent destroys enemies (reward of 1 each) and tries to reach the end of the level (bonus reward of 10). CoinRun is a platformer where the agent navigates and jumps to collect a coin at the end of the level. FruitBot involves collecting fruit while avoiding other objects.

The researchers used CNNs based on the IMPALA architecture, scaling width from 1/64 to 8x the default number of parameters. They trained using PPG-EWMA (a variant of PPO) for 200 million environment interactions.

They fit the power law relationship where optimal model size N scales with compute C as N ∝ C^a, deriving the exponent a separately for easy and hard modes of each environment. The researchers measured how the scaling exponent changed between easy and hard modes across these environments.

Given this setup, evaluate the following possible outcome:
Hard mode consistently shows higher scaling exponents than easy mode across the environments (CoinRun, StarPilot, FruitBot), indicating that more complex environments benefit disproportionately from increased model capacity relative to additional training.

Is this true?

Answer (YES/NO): NO